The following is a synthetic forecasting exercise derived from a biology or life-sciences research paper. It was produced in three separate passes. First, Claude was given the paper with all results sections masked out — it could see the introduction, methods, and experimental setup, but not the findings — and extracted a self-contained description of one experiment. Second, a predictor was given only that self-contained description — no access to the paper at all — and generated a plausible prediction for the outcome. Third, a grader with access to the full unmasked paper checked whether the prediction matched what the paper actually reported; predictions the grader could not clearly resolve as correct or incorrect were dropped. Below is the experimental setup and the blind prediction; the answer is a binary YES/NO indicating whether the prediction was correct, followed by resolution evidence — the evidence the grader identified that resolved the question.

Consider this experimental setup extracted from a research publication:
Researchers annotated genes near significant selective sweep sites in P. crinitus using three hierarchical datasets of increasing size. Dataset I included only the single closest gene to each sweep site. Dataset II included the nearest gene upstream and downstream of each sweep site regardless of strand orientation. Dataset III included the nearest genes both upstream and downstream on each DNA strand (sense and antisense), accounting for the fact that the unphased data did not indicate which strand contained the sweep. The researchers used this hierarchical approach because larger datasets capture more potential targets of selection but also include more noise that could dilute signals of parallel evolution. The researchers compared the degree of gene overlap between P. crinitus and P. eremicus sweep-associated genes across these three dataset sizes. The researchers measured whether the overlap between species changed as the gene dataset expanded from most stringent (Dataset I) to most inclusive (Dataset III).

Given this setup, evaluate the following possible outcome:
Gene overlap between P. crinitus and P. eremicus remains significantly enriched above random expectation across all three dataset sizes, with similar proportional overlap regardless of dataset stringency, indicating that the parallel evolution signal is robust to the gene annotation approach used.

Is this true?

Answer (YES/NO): NO